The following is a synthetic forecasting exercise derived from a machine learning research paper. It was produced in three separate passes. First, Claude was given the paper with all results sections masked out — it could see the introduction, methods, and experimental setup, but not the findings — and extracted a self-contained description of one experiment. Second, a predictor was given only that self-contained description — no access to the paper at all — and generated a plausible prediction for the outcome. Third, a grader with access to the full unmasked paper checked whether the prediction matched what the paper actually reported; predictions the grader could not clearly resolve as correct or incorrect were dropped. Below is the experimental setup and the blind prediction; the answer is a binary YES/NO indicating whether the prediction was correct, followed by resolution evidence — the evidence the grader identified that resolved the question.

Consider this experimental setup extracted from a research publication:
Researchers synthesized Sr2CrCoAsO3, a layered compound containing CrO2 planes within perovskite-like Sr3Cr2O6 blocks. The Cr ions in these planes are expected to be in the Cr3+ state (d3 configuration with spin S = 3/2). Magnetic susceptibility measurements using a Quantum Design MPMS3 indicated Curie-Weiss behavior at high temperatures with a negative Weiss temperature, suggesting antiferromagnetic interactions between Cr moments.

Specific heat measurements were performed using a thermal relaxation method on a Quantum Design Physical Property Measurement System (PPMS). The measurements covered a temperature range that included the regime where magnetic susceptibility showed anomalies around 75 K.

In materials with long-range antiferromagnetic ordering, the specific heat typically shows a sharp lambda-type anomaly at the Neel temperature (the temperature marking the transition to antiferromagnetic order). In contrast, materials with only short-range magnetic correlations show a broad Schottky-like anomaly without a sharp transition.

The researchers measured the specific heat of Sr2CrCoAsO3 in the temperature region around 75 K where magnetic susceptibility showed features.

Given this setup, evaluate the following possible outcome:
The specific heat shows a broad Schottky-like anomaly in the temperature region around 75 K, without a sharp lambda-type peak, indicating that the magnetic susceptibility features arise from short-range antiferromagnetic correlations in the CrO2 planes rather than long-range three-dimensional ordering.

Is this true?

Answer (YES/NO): NO